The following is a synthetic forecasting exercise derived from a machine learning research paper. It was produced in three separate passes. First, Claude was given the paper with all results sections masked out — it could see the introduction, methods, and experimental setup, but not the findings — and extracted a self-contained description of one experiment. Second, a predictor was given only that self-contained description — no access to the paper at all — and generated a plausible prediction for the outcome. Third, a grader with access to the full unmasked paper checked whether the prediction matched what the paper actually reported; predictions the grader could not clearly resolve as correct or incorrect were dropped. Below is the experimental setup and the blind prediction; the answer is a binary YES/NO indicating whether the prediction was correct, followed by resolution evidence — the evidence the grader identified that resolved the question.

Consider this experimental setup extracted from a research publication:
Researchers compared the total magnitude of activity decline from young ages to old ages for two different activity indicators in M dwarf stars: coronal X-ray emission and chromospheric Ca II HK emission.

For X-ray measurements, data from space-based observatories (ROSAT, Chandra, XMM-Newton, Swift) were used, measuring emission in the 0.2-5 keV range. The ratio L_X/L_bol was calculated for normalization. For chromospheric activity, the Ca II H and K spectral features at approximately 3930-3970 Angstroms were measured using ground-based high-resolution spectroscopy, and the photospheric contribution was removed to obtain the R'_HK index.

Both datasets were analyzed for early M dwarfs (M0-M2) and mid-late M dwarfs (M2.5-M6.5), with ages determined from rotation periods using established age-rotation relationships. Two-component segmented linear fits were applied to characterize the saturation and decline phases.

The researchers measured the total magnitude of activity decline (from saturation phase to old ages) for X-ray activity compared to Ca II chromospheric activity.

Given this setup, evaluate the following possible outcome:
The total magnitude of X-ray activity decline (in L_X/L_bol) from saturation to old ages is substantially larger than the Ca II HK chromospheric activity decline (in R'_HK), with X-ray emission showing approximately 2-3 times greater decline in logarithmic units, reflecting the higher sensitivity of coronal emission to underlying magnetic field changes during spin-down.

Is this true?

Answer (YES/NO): NO